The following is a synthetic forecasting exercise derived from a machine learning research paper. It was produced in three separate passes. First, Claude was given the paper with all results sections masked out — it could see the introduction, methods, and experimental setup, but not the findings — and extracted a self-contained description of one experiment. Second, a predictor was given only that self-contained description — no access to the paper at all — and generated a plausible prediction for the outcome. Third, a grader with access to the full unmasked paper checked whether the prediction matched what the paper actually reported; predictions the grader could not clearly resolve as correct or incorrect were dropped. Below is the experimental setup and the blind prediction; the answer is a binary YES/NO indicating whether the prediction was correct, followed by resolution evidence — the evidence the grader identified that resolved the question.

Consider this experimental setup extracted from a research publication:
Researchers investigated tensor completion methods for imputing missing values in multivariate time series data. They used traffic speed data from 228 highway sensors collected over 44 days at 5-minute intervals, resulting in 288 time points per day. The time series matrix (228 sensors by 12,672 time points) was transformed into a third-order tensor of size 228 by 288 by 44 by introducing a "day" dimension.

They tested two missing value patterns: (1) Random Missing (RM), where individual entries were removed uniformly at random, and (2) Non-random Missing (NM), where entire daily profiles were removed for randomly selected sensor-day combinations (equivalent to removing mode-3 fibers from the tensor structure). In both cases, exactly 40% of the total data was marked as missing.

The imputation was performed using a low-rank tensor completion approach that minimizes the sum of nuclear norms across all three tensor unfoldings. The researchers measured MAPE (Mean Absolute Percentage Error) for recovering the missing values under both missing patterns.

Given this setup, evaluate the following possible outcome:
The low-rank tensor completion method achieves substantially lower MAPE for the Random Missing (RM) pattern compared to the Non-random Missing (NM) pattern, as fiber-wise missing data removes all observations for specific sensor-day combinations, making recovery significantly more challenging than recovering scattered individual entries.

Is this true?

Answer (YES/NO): YES